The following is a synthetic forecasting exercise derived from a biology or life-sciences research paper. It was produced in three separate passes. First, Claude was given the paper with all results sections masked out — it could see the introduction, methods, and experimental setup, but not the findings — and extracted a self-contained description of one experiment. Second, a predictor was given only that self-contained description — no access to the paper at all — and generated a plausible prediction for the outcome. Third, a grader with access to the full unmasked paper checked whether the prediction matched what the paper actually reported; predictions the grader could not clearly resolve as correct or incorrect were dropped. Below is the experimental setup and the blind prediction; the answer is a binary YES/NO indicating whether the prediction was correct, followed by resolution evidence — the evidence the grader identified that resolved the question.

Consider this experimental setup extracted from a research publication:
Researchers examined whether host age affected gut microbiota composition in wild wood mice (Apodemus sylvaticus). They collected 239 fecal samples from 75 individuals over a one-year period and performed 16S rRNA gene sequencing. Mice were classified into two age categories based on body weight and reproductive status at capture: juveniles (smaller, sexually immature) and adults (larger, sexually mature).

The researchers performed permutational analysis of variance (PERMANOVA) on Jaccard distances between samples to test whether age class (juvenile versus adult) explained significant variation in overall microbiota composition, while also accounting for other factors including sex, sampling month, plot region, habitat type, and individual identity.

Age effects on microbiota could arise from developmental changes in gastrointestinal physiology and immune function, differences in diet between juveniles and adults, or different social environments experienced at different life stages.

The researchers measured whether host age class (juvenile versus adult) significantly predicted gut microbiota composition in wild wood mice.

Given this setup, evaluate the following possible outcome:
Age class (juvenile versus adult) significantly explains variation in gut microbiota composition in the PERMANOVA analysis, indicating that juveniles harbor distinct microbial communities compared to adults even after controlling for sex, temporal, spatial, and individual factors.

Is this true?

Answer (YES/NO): NO